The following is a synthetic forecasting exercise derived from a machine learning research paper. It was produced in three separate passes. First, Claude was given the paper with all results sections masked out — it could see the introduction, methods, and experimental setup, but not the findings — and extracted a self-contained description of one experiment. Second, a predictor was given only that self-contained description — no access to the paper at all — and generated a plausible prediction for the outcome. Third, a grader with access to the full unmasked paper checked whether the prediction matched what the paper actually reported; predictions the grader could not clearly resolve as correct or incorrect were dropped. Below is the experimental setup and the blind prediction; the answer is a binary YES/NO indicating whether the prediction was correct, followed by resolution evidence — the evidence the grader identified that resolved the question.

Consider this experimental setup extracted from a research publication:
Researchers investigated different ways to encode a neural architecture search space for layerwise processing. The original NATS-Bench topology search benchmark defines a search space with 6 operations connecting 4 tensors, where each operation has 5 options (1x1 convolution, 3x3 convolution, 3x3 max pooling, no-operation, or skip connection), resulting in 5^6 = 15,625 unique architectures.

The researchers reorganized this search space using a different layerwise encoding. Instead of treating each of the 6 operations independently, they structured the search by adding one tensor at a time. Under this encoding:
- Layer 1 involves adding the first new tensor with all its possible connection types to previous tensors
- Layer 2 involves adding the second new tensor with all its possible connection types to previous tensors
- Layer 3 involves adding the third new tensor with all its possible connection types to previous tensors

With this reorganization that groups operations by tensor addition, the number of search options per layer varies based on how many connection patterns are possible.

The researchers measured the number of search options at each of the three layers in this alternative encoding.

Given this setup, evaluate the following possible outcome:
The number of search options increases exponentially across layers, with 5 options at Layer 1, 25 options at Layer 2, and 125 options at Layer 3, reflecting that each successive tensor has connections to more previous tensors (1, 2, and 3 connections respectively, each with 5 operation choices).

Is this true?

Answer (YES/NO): YES